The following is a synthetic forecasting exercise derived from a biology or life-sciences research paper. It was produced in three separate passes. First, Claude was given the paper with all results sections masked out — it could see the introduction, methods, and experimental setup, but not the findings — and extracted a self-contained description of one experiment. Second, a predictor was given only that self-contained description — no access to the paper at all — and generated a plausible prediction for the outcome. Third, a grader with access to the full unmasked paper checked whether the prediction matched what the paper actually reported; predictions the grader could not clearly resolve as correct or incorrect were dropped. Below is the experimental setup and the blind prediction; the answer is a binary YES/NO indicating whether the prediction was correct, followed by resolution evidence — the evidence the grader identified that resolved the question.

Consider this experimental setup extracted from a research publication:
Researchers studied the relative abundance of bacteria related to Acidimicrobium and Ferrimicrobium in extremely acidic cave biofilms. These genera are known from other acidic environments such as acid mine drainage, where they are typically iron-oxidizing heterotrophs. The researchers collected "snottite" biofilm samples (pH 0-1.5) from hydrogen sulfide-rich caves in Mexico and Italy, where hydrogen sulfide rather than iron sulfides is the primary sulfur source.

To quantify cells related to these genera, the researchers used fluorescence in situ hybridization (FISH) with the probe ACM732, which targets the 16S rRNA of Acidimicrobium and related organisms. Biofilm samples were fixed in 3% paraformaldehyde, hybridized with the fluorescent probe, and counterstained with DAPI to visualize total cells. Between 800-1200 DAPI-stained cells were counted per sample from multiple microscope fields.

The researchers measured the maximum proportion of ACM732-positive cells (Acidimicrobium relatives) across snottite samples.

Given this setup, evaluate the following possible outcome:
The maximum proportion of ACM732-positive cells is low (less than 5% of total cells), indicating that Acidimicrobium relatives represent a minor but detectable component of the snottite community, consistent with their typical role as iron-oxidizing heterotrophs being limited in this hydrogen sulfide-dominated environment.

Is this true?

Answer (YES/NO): NO